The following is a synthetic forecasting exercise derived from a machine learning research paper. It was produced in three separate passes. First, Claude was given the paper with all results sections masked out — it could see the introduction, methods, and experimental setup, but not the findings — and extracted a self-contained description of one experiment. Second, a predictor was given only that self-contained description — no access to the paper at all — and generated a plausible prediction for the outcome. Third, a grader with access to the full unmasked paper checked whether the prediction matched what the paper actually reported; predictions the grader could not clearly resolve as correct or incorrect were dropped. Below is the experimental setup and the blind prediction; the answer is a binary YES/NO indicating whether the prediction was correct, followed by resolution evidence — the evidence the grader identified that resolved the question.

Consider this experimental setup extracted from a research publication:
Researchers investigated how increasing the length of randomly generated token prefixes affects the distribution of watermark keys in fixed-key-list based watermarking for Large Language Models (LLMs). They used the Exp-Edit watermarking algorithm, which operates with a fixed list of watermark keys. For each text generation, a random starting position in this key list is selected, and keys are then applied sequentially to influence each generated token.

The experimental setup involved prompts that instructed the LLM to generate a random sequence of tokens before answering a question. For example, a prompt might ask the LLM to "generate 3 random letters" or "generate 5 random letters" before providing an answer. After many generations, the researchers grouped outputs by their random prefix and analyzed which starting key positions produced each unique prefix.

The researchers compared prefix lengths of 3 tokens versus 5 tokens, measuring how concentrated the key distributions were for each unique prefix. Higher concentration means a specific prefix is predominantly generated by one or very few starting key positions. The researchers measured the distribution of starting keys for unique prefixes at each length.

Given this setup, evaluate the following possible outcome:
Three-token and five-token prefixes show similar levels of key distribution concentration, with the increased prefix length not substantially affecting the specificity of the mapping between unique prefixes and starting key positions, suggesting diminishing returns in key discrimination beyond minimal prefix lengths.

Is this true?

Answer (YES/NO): NO